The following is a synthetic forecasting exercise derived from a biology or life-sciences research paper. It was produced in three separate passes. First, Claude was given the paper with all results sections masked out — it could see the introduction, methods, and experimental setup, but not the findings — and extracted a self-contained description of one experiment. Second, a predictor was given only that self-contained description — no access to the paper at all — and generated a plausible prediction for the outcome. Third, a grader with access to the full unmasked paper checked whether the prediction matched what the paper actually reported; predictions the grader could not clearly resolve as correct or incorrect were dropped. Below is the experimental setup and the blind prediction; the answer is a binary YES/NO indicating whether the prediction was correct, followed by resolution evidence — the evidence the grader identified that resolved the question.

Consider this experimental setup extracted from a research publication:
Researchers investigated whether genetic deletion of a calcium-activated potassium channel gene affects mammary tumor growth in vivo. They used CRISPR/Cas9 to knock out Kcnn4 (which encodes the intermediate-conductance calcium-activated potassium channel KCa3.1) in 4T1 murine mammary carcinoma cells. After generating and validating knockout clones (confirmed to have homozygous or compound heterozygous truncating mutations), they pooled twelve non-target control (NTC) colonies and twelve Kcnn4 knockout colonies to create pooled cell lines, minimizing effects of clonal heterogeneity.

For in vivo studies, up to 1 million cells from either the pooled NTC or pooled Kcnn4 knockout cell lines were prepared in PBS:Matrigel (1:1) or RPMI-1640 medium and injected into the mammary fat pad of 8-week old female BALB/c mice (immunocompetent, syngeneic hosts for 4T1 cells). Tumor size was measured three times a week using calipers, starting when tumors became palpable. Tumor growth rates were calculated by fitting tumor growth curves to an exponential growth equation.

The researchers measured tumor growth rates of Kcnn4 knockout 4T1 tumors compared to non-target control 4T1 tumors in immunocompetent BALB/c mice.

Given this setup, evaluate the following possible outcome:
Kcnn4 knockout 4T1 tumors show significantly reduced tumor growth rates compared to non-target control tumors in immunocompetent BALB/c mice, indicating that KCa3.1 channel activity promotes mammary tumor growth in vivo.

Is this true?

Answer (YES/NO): NO